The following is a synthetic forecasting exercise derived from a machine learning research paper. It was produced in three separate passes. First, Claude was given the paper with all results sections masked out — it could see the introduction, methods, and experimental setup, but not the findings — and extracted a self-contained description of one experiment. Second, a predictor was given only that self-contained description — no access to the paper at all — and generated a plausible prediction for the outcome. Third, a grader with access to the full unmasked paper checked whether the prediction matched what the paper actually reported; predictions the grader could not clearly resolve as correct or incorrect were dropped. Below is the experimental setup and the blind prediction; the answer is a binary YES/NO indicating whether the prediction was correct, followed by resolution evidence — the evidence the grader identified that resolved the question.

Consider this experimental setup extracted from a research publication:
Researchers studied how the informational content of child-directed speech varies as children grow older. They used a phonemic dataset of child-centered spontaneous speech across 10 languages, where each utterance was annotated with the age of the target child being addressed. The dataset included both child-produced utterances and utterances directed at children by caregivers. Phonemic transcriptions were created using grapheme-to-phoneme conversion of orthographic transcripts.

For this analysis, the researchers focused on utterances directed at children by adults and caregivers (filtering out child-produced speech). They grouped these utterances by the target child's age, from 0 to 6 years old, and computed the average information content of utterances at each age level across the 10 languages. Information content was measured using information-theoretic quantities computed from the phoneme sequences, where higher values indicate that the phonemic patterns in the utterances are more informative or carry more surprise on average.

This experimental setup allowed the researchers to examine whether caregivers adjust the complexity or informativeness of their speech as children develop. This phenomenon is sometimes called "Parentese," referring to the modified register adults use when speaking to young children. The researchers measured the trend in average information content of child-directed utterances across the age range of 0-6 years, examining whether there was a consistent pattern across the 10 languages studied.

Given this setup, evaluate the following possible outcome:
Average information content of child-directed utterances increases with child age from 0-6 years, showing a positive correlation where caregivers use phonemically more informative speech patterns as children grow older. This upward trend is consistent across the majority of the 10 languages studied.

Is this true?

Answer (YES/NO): YES